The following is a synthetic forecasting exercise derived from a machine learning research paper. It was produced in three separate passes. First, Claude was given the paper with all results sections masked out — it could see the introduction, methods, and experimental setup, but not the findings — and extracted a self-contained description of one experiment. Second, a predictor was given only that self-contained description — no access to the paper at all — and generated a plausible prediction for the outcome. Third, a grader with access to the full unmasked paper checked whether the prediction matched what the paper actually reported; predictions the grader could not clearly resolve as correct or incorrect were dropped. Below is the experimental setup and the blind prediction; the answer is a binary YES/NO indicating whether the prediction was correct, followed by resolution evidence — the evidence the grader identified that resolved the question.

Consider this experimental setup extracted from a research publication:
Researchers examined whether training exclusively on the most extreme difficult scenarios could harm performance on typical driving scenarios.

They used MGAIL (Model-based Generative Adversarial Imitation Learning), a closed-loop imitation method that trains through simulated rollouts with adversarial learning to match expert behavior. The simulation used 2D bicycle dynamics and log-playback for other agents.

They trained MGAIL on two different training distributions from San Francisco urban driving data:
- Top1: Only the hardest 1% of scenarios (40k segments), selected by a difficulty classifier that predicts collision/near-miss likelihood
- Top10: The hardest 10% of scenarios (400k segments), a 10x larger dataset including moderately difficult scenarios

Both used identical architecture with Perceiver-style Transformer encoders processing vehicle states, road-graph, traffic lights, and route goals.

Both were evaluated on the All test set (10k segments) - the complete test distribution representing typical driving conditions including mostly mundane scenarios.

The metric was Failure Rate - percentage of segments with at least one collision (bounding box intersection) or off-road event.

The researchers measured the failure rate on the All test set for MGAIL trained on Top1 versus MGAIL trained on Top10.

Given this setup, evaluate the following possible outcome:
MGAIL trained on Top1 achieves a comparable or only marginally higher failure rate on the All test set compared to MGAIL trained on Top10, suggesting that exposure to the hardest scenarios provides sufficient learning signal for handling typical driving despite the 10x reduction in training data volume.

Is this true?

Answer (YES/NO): NO